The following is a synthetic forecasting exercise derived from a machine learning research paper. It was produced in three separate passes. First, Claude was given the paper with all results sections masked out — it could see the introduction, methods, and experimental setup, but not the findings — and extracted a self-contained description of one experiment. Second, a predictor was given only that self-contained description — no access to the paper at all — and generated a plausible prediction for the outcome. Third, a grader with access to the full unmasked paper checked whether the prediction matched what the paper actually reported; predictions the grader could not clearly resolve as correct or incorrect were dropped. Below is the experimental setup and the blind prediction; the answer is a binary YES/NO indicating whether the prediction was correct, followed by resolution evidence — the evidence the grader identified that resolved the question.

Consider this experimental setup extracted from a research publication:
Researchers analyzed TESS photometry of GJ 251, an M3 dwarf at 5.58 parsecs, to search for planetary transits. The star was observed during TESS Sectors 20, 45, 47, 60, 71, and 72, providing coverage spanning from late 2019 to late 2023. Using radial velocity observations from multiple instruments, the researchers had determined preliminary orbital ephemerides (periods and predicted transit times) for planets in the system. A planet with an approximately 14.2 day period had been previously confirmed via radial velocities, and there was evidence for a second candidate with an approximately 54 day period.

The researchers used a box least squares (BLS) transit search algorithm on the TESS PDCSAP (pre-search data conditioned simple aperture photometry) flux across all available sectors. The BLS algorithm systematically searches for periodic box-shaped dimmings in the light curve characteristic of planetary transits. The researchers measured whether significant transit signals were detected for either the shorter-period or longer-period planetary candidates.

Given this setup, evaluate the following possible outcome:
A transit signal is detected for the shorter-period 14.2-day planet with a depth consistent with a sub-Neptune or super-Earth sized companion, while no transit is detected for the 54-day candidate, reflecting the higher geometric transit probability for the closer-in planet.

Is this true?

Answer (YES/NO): NO